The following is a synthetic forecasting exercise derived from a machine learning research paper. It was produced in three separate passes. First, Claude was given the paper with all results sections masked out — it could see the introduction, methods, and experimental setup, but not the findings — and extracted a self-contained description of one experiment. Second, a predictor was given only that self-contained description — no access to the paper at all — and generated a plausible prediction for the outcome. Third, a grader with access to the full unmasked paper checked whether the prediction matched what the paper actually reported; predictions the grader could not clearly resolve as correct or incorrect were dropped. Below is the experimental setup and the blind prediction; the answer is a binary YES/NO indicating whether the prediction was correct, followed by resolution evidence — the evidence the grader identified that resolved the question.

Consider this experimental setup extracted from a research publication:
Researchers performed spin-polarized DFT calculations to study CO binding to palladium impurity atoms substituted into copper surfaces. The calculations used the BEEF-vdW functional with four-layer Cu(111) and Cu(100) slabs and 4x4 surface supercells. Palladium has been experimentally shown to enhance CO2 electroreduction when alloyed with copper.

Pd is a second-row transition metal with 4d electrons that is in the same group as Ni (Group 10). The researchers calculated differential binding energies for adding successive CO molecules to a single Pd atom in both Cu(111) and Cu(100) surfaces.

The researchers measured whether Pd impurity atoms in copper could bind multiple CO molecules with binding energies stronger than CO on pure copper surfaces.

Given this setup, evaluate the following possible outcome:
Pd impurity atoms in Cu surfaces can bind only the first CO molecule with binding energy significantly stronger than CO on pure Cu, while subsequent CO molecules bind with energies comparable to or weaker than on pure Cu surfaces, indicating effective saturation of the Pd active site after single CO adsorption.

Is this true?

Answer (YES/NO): NO